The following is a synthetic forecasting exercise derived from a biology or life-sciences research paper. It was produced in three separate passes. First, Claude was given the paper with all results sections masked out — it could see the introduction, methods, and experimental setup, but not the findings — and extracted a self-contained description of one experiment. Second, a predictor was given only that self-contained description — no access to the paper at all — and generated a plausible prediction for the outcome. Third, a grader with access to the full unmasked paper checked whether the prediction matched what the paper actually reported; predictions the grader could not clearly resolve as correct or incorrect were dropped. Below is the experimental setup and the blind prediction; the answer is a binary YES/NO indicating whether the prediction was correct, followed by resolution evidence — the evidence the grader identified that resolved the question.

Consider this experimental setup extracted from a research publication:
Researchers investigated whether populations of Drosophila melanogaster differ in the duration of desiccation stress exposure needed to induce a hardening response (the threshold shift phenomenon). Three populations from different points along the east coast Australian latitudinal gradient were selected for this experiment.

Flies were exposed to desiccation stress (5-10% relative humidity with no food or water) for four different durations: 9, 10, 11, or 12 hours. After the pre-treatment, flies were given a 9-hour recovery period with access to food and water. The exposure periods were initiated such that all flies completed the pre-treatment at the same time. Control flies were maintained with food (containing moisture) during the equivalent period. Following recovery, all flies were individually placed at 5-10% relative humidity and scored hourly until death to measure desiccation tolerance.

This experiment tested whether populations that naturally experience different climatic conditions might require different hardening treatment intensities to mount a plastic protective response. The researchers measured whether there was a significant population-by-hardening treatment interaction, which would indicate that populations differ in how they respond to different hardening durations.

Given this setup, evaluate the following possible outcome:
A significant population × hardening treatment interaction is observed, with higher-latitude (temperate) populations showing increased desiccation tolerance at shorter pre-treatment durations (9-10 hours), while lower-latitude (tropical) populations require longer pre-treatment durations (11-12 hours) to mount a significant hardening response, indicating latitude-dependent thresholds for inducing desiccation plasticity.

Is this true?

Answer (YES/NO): NO